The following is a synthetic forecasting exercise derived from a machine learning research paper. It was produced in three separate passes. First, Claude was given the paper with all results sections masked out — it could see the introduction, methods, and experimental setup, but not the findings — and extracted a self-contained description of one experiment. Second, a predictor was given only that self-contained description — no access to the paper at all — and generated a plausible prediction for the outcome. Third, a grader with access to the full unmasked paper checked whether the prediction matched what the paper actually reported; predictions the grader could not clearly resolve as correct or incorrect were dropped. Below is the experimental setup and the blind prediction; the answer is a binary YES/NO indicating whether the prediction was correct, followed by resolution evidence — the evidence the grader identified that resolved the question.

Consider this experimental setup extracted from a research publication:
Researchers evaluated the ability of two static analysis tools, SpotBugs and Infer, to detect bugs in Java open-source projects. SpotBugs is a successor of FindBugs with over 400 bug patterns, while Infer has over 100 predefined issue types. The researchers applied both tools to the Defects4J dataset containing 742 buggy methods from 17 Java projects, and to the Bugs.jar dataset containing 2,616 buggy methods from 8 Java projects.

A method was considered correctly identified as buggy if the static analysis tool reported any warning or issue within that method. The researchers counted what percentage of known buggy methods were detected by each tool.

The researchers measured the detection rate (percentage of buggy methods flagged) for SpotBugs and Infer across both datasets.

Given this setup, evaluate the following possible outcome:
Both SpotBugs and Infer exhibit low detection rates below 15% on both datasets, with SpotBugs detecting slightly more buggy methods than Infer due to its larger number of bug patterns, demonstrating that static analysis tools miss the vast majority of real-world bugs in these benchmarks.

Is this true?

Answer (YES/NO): NO